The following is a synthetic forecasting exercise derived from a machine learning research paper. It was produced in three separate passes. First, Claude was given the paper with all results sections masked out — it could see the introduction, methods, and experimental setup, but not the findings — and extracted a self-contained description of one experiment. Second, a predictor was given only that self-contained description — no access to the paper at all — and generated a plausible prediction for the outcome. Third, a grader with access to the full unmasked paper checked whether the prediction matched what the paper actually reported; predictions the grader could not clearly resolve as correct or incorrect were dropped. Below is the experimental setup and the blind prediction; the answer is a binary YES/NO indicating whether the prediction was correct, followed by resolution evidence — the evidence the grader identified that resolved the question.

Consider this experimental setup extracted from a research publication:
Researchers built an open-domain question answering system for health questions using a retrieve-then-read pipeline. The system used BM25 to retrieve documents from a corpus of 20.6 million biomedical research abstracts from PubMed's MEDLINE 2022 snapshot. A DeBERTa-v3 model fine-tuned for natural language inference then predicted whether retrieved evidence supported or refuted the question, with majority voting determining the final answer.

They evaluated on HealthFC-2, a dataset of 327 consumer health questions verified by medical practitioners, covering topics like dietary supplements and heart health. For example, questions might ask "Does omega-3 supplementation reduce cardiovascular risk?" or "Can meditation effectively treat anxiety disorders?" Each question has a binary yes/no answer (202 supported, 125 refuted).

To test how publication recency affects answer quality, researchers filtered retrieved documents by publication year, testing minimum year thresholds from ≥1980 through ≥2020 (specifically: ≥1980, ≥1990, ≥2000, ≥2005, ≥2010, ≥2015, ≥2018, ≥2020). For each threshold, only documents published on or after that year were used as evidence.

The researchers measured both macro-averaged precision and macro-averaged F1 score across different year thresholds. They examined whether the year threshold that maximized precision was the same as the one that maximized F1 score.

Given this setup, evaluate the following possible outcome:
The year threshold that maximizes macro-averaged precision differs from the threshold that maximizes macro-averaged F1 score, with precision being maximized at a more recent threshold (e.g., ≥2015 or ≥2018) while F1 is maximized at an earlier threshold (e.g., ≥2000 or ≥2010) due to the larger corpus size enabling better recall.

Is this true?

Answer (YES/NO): NO